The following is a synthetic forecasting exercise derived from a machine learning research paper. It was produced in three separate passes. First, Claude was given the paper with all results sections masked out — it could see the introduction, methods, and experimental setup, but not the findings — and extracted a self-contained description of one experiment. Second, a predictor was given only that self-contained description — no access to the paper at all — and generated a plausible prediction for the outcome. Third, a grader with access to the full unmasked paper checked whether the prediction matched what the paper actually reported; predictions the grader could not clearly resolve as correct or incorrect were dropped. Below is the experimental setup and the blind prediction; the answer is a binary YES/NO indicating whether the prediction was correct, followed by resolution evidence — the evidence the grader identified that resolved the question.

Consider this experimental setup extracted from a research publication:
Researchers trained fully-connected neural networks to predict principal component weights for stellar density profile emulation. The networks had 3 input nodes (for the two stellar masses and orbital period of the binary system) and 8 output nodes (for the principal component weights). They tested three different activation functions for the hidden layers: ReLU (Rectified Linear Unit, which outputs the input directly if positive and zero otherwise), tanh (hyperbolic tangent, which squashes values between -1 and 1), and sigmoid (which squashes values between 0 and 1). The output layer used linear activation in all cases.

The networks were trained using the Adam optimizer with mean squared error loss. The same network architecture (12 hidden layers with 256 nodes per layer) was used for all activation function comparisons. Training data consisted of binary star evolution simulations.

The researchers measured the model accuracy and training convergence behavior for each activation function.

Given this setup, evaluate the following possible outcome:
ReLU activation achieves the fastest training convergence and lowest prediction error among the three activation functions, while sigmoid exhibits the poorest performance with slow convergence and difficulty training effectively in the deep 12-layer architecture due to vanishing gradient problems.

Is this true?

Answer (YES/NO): NO